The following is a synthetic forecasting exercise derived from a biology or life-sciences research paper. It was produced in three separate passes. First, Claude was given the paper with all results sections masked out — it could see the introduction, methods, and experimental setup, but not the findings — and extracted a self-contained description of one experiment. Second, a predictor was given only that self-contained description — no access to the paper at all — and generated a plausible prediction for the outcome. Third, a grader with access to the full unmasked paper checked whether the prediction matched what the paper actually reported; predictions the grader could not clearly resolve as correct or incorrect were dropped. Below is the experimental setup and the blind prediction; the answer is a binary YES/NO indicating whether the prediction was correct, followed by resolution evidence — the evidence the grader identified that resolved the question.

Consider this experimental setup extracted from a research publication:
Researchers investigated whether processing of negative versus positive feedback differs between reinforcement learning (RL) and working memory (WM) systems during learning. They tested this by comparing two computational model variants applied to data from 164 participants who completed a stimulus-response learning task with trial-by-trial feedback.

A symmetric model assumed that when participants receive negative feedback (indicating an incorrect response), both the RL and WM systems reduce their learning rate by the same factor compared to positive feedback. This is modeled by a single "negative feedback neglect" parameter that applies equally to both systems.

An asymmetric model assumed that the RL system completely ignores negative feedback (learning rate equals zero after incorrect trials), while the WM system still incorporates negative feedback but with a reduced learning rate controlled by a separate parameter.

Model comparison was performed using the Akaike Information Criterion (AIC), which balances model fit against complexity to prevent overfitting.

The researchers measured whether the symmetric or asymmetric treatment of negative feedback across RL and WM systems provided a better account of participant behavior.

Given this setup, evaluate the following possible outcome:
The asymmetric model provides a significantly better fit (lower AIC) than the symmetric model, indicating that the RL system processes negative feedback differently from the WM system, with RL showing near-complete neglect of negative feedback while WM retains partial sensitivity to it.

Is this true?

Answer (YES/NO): YES